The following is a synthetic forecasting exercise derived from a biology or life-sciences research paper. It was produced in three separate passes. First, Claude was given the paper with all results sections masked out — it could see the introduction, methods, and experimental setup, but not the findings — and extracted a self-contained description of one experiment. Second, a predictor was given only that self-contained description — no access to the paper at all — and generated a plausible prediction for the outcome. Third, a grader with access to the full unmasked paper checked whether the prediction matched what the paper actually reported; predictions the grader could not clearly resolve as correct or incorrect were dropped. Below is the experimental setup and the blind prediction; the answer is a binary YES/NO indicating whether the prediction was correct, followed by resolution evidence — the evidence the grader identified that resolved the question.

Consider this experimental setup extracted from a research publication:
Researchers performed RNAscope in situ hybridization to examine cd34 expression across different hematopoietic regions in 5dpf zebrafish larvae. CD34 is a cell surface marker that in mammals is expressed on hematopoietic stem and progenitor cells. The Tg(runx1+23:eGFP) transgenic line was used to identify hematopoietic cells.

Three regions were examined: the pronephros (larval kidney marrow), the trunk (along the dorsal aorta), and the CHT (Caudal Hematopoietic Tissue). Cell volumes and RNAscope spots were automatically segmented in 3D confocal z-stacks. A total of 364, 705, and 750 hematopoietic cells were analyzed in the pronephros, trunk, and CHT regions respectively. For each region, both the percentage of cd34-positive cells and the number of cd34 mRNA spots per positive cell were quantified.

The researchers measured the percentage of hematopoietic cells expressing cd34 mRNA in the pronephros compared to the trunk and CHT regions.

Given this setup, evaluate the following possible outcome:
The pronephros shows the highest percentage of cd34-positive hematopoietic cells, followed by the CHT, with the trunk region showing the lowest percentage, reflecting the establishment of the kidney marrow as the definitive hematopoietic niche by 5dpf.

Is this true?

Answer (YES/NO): NO